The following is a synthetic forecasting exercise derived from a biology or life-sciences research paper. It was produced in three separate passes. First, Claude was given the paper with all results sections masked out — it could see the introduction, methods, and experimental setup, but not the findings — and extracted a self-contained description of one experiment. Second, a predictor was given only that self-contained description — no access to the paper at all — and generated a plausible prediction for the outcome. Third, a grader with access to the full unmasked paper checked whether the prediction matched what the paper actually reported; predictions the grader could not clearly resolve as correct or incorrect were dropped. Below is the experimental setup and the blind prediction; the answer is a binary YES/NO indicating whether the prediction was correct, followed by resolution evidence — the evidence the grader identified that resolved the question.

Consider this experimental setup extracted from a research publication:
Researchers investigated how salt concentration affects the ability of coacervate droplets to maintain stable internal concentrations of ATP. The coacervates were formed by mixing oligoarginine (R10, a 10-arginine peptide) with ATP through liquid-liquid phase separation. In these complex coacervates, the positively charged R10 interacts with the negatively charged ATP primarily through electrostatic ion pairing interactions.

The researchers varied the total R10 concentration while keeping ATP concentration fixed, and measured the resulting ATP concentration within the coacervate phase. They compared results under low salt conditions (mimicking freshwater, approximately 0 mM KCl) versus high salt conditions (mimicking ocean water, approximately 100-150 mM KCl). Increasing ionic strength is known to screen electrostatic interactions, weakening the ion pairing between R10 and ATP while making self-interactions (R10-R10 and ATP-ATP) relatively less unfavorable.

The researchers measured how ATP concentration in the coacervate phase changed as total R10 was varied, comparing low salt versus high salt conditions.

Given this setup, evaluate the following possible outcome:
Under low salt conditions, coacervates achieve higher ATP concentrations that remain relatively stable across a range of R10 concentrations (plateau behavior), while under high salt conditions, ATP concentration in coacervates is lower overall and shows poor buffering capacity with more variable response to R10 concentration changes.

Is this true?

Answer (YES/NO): NO